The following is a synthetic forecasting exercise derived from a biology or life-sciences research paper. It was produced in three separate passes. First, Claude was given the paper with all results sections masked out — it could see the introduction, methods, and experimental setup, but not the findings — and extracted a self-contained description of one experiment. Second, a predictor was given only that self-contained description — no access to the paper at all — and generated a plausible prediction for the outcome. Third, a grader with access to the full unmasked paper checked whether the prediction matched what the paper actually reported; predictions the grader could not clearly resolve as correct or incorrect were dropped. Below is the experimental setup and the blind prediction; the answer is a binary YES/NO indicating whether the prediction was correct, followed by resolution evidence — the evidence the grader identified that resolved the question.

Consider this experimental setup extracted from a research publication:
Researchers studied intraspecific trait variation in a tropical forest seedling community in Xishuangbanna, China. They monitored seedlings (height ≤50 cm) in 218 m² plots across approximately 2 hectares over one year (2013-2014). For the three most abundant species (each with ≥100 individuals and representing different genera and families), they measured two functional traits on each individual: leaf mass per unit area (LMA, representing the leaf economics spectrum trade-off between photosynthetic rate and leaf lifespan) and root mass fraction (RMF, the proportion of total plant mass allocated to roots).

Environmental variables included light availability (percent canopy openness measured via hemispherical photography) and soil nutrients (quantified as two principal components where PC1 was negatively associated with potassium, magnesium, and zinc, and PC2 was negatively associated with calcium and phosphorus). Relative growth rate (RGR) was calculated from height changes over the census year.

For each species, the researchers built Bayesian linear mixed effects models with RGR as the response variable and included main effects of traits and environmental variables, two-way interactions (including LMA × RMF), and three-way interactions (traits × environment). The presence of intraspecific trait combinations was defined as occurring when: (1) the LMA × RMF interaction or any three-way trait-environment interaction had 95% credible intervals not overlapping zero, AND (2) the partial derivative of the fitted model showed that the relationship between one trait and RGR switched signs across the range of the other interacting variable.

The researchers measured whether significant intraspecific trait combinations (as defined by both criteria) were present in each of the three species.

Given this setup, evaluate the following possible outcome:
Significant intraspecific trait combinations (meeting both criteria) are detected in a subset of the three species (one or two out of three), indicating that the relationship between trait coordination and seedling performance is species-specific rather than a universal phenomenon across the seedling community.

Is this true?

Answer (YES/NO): YES